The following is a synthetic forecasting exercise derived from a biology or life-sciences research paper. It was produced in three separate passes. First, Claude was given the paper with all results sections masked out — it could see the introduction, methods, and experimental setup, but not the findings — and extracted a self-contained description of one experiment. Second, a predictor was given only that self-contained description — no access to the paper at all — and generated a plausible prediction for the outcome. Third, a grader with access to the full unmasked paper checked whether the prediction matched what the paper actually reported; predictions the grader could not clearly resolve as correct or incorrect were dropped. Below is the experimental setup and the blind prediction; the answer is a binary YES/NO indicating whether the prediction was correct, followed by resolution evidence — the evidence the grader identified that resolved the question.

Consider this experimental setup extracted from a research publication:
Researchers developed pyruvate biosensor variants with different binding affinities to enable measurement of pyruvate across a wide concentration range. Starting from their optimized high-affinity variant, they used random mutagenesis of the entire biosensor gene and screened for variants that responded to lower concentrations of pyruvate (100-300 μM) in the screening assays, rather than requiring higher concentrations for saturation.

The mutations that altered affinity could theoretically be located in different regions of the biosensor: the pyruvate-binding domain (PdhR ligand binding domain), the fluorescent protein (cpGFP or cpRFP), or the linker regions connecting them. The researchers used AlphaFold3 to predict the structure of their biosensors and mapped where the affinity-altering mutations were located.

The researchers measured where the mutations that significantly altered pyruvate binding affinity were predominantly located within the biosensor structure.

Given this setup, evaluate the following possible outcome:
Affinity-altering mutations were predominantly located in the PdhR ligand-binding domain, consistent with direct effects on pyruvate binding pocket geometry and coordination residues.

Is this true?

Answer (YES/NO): NO